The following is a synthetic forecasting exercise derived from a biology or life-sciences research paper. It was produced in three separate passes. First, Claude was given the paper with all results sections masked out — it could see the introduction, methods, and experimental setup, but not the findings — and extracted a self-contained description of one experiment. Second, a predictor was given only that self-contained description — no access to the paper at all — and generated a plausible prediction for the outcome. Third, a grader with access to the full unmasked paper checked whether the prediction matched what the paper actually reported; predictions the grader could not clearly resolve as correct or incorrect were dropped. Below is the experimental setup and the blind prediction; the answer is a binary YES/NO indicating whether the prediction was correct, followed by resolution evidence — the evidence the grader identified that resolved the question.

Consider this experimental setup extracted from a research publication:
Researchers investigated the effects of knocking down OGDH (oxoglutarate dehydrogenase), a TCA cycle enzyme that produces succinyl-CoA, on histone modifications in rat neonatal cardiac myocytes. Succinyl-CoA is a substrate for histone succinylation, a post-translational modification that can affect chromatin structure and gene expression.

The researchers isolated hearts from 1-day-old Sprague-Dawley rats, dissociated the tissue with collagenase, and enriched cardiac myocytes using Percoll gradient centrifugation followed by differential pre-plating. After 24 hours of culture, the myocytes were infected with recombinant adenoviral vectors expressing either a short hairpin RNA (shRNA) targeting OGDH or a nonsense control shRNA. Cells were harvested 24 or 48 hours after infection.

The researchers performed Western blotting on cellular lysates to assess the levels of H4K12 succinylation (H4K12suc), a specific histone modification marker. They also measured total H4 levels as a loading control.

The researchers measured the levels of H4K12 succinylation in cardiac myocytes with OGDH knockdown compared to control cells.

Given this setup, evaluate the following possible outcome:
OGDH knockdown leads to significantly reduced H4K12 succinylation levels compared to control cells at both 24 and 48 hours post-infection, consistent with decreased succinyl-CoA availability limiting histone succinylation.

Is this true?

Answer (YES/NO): NO